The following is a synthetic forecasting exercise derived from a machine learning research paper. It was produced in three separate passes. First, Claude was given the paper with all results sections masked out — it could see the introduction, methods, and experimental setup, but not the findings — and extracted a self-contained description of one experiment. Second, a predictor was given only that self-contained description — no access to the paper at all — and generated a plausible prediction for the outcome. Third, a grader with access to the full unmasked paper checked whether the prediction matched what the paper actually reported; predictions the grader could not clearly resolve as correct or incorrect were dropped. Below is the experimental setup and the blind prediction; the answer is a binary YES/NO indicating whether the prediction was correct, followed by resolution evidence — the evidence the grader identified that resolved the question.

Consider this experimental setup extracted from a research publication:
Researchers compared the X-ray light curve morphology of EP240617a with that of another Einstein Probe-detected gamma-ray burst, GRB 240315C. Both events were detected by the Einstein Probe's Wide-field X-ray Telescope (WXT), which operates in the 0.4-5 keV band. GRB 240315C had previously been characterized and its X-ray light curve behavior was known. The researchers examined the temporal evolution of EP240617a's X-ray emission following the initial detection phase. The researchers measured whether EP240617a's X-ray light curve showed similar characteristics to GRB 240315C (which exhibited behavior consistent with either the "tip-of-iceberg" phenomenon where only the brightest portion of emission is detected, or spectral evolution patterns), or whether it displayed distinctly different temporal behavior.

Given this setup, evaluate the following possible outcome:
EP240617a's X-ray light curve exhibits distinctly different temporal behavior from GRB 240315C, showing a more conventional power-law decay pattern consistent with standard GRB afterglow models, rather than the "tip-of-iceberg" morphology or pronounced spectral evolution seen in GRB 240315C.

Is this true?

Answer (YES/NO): NO